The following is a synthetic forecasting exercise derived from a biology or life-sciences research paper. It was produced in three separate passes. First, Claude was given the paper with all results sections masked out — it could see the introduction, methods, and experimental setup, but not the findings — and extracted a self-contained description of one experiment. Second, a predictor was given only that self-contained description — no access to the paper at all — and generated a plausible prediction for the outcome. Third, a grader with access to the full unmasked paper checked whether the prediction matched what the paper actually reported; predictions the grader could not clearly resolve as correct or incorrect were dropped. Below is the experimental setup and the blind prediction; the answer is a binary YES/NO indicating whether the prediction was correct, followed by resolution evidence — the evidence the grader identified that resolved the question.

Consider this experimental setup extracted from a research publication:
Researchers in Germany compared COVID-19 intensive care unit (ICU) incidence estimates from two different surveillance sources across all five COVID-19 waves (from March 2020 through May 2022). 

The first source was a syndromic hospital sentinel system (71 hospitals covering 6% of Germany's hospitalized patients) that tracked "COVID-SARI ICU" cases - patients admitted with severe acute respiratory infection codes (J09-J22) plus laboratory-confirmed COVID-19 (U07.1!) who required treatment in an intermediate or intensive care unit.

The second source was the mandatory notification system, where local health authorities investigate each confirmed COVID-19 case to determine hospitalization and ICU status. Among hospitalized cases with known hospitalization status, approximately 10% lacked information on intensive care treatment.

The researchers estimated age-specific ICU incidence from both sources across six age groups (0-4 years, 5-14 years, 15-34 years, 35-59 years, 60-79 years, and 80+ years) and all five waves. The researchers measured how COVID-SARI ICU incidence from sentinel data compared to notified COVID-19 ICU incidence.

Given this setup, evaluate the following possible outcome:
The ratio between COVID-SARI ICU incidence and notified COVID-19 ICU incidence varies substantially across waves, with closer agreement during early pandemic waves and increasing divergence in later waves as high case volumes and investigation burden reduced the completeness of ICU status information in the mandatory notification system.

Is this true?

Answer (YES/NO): NO